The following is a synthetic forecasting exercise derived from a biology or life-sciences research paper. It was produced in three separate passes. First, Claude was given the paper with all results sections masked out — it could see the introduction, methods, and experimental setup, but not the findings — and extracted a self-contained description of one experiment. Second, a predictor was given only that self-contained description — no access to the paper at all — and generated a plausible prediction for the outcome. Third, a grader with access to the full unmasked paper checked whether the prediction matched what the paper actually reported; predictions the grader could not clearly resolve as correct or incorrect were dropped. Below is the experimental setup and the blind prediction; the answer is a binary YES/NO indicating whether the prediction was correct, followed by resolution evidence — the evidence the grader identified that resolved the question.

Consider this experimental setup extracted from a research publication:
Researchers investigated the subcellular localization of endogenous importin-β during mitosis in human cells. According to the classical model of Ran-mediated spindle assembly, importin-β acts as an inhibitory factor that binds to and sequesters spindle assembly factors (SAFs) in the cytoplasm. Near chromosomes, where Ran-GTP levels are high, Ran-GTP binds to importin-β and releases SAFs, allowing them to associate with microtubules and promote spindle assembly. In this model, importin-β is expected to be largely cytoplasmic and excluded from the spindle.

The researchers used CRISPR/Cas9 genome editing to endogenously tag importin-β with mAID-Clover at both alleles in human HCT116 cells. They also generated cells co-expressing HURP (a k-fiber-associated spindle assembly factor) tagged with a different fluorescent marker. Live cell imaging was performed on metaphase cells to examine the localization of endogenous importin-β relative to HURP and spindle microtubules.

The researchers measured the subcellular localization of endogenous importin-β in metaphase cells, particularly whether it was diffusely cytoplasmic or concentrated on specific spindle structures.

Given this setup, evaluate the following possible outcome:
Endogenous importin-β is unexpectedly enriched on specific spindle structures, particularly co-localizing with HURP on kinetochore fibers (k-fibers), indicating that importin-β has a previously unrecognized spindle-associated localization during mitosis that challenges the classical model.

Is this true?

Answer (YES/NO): YES